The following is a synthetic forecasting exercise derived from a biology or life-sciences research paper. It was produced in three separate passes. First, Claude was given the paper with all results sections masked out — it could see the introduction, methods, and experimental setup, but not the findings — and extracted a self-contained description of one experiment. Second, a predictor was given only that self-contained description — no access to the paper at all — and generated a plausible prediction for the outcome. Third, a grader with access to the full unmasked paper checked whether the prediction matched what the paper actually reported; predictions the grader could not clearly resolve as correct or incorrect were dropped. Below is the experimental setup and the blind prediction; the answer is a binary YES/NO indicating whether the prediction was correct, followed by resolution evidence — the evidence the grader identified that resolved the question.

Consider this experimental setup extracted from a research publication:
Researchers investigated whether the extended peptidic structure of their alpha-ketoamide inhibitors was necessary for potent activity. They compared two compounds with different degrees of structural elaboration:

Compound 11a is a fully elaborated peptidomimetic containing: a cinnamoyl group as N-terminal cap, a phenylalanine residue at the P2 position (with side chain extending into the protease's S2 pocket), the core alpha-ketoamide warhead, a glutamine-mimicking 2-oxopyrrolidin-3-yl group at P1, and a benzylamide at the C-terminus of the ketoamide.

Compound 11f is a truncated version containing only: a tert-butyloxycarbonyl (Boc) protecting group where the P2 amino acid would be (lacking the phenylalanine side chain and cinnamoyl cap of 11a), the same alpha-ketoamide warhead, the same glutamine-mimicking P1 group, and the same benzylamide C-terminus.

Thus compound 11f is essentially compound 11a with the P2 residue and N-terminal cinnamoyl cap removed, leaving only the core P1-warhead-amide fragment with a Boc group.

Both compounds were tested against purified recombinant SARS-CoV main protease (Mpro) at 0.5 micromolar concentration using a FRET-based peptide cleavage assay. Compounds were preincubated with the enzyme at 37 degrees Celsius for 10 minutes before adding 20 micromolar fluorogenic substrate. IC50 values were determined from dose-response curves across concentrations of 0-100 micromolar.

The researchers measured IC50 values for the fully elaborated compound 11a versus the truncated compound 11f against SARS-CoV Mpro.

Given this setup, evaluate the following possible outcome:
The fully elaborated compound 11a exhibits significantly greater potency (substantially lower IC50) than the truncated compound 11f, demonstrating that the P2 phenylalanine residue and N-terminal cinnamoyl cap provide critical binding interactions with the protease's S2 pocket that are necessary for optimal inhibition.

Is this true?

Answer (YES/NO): YES